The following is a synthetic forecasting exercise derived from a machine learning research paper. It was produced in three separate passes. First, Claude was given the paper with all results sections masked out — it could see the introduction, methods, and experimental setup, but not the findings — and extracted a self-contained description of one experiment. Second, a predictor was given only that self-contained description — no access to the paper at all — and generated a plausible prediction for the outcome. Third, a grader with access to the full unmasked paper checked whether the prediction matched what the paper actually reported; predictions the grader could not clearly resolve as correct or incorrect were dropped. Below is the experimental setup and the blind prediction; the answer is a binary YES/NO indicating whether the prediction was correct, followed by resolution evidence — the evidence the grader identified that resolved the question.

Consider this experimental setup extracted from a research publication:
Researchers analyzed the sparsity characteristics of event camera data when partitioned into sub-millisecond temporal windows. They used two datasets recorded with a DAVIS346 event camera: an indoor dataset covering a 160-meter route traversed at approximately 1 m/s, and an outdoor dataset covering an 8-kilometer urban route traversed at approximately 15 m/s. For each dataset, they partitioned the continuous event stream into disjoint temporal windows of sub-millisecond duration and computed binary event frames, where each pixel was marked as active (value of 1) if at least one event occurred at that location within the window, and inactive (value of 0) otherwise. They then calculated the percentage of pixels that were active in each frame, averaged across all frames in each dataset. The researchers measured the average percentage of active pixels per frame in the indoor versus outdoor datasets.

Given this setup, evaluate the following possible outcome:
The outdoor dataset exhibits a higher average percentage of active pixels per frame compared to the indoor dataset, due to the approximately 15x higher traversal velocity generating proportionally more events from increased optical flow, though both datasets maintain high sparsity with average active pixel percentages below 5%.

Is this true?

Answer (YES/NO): NO